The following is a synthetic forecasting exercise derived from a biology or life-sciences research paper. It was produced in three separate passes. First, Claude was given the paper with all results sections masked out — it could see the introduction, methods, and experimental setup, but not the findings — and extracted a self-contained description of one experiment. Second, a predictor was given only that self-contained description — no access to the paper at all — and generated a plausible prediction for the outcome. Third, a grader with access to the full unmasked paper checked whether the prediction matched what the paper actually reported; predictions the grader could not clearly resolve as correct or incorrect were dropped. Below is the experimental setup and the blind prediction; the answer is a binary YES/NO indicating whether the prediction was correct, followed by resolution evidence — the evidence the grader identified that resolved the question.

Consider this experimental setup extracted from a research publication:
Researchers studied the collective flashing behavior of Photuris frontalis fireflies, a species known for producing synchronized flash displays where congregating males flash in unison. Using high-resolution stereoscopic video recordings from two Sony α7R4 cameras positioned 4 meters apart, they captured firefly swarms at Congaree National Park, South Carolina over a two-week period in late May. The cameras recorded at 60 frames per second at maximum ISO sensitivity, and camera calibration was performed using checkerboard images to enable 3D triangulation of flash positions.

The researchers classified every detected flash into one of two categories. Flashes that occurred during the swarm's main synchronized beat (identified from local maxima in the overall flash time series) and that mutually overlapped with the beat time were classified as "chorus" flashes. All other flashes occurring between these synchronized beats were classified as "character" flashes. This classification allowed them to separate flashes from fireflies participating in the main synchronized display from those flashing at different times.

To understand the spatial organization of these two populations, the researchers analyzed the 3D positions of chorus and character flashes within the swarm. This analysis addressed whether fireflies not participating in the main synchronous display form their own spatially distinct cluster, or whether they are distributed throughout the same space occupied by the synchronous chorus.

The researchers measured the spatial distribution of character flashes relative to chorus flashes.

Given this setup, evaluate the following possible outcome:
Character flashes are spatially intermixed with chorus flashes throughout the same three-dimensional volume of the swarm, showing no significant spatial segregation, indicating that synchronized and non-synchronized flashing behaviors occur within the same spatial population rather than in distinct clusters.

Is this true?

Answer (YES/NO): YES